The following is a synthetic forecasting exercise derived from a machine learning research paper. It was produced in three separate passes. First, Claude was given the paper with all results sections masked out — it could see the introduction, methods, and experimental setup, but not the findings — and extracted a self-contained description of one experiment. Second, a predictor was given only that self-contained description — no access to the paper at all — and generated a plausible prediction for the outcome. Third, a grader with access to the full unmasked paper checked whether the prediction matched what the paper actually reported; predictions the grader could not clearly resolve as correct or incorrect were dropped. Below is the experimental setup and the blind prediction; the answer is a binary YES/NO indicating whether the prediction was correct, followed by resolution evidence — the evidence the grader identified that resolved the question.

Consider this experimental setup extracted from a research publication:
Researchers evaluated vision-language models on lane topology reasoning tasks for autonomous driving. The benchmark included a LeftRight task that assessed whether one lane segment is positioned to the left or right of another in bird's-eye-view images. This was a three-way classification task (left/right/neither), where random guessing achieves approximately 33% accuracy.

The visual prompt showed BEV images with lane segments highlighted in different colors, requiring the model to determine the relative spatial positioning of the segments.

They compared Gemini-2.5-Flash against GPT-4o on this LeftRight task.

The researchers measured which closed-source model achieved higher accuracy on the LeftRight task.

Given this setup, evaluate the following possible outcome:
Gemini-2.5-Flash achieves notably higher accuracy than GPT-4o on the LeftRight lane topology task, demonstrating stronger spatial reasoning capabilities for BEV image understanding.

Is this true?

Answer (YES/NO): YES